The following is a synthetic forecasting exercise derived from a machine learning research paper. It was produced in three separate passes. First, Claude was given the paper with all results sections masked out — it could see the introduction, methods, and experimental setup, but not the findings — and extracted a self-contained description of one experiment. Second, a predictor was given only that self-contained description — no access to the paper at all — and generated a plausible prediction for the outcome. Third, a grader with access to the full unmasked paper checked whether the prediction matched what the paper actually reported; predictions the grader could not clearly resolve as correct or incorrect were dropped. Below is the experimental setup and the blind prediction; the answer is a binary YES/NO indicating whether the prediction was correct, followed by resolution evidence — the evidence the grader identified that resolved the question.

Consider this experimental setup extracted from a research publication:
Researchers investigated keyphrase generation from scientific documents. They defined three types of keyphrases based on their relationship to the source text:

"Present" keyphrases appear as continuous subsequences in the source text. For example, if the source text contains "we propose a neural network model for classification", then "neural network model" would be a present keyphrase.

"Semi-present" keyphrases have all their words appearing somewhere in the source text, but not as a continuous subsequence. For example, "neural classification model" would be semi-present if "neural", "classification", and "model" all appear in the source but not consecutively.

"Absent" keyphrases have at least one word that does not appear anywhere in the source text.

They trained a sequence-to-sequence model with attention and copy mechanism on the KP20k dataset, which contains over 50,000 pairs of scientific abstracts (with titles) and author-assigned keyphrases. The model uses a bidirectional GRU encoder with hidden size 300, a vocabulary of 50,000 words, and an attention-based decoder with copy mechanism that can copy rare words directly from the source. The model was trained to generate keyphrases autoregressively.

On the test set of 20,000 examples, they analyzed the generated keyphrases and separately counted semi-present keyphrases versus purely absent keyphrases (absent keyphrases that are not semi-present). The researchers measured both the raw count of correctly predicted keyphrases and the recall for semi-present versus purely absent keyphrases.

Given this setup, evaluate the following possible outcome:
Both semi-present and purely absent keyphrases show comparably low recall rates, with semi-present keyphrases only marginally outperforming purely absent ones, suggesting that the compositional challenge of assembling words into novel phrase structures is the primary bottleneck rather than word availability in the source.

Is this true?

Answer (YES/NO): NO